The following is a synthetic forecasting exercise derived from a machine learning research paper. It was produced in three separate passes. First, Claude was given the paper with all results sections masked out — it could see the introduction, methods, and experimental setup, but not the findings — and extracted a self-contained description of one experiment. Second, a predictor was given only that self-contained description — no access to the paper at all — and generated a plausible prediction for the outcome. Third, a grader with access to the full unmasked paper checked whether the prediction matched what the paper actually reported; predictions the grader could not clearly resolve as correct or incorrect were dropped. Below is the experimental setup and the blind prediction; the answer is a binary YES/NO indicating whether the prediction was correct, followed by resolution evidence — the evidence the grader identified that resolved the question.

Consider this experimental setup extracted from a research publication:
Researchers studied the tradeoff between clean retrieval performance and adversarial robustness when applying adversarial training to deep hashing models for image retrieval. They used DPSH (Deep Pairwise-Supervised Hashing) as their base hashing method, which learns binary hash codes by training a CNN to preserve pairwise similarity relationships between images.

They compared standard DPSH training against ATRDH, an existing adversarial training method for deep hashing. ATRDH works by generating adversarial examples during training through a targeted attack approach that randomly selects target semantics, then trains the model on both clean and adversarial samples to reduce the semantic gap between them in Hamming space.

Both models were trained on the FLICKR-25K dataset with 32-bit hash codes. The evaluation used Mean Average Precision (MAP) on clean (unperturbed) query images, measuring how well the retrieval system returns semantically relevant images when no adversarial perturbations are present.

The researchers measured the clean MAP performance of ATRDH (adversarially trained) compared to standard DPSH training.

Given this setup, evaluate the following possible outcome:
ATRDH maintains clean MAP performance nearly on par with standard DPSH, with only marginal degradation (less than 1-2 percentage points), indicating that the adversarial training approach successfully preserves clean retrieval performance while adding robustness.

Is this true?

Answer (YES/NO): NO